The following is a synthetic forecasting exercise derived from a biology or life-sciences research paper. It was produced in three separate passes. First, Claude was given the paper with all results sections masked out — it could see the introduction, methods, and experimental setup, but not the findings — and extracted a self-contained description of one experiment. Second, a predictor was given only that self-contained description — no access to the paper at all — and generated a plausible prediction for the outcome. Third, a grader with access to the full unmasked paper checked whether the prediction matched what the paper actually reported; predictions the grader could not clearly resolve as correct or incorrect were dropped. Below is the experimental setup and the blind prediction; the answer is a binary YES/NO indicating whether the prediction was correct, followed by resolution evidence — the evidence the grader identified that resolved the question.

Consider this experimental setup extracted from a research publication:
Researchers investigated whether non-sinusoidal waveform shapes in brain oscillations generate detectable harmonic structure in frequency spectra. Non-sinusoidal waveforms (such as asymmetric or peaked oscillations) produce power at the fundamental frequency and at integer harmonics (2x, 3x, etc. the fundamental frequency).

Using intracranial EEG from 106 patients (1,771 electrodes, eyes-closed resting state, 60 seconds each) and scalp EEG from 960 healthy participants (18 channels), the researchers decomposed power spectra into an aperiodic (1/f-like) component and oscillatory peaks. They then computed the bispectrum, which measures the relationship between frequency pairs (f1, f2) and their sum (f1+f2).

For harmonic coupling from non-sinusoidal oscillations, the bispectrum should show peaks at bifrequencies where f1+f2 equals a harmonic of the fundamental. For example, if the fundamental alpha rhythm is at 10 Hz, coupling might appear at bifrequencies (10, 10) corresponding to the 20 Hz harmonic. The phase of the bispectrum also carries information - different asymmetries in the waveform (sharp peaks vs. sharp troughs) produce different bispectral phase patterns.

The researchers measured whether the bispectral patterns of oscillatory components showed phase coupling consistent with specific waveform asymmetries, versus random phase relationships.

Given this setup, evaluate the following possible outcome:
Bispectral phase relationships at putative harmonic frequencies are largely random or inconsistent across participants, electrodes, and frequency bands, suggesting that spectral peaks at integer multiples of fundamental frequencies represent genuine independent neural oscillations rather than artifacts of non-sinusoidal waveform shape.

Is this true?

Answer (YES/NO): NO